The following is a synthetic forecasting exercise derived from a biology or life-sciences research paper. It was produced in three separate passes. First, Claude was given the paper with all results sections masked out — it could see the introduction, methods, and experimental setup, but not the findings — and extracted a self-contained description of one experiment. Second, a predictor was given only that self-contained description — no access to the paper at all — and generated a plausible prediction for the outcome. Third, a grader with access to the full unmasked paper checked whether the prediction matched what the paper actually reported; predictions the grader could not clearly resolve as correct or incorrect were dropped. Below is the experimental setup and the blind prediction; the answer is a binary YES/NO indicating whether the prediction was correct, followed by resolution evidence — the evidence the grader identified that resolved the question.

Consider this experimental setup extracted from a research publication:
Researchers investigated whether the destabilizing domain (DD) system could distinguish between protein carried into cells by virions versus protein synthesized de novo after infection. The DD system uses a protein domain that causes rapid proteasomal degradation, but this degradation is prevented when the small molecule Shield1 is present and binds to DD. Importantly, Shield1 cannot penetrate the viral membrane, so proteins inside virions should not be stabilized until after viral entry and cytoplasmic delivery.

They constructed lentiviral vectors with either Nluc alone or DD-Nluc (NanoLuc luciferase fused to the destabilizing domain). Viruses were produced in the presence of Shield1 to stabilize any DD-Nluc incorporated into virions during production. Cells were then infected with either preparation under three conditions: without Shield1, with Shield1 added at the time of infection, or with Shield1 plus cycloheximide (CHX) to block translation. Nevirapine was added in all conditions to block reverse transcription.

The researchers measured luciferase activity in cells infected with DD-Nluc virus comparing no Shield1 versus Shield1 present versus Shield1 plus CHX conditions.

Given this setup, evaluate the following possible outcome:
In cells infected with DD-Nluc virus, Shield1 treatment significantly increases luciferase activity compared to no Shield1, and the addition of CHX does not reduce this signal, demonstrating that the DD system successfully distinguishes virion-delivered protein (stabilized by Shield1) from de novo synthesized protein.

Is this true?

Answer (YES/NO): NO